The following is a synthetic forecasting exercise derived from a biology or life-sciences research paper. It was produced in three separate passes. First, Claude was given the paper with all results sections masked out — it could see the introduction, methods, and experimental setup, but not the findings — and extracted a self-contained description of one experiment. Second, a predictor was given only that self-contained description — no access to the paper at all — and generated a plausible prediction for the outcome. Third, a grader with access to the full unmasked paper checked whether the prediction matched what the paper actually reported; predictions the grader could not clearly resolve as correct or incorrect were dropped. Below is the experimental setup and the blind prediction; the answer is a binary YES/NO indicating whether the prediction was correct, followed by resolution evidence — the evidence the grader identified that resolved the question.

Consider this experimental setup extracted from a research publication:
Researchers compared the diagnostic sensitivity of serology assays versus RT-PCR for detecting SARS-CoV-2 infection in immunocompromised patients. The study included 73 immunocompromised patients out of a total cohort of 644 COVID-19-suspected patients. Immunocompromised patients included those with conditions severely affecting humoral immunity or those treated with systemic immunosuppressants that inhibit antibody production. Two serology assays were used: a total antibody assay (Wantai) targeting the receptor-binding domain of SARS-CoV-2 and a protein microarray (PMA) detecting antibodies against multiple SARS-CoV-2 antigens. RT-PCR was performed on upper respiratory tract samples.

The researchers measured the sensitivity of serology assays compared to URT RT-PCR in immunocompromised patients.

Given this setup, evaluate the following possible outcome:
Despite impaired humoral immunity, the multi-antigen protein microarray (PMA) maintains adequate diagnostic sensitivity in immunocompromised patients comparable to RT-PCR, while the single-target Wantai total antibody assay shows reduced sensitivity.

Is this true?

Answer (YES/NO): NO